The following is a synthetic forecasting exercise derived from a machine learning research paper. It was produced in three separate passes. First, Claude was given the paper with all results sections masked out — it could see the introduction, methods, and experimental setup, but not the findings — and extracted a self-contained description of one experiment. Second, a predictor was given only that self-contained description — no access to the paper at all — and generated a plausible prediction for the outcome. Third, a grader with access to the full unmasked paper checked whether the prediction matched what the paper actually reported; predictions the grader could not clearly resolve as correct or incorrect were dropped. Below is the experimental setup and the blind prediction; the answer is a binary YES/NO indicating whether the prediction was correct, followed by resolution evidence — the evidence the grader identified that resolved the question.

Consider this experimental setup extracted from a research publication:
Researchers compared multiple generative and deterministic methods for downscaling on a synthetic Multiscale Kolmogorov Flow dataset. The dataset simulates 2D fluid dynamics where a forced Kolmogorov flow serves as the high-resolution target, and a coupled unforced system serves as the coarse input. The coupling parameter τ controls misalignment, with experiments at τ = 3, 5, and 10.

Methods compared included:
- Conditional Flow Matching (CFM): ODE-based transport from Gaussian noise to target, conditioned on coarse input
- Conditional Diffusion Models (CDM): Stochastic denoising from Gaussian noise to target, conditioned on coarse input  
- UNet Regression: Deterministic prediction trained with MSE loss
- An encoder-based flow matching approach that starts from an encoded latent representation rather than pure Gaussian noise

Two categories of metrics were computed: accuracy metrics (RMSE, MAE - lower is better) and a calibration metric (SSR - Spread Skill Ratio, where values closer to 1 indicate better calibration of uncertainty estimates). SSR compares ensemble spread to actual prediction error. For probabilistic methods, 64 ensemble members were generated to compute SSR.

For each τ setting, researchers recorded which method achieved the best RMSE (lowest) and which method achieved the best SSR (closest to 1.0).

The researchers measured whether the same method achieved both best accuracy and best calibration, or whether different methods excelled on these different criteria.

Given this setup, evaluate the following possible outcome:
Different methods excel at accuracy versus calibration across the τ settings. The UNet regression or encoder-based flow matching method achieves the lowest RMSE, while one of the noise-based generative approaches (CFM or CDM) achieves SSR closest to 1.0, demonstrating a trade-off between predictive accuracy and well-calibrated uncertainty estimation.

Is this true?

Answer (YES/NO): YES